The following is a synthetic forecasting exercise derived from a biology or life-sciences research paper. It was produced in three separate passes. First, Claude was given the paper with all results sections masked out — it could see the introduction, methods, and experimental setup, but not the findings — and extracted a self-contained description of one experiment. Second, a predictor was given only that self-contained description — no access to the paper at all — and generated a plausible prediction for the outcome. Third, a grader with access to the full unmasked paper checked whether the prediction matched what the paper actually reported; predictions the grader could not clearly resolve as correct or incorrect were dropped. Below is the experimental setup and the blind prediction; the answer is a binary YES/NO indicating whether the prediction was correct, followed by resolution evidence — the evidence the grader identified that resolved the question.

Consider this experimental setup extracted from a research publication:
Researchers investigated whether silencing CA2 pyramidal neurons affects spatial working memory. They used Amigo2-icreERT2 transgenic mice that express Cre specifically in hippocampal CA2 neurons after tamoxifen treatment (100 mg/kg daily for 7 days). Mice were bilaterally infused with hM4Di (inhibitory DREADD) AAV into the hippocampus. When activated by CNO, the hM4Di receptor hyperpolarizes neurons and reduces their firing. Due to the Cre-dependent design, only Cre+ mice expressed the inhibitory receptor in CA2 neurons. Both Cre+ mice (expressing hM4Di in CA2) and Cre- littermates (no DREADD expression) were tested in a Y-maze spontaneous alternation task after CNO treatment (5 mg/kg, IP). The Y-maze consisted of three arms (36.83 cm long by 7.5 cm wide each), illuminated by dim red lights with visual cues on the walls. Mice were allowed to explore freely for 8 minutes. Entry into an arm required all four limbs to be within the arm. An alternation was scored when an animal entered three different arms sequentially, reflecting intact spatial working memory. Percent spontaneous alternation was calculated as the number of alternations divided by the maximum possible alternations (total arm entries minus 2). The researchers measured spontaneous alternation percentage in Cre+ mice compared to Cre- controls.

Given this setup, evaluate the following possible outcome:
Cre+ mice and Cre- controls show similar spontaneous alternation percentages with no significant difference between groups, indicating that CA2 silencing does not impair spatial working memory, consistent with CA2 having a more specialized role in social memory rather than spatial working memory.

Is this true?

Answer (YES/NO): YES